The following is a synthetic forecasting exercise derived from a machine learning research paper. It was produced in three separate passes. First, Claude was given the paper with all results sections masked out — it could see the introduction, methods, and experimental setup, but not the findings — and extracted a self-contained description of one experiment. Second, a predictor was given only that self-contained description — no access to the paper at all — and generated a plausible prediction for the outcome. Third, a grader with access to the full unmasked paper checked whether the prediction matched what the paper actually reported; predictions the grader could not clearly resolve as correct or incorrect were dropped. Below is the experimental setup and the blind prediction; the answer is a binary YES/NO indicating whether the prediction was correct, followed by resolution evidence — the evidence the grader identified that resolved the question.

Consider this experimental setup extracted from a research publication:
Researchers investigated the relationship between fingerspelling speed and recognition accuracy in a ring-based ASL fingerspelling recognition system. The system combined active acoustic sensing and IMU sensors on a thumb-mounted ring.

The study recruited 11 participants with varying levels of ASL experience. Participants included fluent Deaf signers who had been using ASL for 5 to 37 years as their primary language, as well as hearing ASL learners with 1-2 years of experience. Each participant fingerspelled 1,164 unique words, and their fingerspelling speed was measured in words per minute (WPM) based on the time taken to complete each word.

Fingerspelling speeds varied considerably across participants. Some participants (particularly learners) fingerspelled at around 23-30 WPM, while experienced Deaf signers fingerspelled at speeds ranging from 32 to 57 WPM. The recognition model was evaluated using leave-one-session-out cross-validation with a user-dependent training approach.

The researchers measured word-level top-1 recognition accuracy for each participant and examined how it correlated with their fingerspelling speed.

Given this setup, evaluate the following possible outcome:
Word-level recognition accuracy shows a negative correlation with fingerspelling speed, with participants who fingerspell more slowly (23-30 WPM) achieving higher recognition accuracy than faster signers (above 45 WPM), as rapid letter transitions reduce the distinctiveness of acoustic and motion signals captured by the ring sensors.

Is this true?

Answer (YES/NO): YES